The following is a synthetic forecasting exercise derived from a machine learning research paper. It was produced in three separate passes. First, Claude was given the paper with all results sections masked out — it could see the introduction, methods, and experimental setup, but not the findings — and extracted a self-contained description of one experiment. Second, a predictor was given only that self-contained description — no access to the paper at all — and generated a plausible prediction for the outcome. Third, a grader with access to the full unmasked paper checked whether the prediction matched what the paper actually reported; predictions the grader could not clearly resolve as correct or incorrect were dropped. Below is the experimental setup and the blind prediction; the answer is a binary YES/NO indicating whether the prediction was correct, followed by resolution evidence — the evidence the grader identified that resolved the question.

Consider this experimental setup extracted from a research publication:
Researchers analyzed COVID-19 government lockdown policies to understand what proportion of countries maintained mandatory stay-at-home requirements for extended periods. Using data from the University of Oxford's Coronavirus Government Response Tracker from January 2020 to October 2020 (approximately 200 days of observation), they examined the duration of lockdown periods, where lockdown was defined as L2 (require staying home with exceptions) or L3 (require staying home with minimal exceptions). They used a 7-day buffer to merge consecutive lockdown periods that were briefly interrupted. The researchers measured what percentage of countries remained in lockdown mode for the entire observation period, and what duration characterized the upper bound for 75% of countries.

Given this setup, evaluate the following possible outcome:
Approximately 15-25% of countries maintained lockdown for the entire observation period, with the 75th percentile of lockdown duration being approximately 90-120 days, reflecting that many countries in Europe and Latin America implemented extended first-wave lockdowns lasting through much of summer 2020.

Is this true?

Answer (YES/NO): NO